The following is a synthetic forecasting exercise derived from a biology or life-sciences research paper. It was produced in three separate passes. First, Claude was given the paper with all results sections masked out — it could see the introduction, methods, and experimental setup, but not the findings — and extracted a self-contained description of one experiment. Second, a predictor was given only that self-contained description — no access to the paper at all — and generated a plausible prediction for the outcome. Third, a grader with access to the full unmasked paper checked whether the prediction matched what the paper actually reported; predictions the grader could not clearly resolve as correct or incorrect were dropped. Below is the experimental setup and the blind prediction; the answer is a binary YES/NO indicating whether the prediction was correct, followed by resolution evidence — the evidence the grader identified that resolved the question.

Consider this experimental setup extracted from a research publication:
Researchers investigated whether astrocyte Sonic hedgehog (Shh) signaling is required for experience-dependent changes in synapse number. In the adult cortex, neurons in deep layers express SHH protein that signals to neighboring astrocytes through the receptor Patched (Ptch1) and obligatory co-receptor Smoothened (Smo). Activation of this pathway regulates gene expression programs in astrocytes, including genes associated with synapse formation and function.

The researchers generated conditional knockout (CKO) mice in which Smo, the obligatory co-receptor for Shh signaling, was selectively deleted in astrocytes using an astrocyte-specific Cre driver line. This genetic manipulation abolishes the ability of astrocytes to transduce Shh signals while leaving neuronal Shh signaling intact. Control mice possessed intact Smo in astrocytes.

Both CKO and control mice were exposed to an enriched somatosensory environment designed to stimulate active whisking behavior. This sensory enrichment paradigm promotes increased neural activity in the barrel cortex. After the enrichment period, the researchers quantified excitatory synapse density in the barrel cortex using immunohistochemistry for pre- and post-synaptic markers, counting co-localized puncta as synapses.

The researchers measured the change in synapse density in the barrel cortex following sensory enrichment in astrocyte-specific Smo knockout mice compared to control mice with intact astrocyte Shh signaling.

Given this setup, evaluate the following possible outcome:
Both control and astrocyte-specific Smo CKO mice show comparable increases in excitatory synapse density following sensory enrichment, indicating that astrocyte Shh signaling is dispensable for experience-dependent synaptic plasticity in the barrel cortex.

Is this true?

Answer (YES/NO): NO